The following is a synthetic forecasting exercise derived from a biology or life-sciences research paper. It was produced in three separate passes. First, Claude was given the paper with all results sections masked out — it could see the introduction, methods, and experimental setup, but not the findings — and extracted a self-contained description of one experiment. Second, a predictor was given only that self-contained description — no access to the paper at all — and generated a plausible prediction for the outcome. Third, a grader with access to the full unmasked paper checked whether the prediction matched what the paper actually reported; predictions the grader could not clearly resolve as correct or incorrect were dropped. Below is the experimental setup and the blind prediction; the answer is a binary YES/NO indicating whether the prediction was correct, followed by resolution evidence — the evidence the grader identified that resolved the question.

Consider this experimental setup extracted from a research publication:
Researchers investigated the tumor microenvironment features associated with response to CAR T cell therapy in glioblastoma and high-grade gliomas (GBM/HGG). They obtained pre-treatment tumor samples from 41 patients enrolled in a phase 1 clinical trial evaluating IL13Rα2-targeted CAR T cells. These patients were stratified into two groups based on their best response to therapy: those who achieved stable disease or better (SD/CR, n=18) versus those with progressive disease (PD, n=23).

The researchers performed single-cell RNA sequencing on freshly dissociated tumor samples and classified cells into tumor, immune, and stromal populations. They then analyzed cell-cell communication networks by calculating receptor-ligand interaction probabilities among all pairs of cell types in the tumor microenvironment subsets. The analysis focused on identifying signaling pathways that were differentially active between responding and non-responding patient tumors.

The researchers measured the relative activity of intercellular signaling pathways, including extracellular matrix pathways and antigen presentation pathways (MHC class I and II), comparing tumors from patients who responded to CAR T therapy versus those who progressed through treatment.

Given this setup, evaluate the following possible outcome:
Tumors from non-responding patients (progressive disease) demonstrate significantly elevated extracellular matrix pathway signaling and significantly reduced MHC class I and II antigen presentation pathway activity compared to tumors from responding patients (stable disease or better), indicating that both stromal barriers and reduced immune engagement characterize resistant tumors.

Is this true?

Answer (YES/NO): YES